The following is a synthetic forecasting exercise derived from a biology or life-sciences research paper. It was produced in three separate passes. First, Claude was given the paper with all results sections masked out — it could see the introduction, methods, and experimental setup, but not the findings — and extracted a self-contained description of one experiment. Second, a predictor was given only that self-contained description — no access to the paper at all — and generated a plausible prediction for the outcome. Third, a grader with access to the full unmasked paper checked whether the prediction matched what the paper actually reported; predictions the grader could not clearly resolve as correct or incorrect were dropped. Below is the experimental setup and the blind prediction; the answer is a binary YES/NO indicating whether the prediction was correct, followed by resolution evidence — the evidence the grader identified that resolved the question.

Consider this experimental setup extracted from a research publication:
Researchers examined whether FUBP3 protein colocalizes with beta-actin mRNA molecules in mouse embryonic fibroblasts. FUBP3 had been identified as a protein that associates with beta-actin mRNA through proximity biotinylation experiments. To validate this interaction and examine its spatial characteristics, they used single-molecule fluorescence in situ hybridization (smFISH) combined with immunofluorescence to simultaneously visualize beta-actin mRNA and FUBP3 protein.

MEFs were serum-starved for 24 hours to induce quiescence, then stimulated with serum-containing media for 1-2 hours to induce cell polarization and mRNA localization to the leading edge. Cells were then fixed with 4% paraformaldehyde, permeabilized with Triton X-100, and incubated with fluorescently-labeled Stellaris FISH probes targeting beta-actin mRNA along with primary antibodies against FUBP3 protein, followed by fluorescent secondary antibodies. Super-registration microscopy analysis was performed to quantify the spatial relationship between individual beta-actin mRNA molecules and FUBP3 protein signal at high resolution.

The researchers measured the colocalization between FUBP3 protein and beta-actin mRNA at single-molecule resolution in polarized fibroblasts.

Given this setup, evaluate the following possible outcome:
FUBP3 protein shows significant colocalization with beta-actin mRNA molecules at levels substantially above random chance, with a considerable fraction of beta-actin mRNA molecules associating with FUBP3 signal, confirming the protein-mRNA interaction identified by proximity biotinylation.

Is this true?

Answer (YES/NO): YES